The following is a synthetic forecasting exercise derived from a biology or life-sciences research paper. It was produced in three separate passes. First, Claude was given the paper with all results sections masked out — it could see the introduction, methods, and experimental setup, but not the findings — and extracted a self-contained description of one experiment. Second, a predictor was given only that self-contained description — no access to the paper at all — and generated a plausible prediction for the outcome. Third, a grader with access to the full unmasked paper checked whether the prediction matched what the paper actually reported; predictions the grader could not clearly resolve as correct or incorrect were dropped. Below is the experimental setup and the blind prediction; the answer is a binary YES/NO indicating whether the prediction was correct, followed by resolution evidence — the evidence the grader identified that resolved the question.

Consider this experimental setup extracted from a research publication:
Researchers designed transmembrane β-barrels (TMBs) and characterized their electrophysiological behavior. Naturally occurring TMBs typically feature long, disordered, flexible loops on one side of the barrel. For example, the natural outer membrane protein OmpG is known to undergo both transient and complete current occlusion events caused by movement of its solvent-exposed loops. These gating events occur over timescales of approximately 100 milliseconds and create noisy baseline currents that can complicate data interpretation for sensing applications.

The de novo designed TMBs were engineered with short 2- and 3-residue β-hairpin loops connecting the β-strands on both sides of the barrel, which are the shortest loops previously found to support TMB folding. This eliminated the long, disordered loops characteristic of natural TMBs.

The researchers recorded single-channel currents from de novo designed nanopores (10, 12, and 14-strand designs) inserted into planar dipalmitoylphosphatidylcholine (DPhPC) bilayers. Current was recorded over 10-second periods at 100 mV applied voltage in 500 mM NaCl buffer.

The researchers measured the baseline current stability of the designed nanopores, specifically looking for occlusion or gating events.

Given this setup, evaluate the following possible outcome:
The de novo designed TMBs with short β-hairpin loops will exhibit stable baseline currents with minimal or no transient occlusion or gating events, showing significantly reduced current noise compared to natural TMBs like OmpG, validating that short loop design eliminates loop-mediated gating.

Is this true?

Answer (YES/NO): YES